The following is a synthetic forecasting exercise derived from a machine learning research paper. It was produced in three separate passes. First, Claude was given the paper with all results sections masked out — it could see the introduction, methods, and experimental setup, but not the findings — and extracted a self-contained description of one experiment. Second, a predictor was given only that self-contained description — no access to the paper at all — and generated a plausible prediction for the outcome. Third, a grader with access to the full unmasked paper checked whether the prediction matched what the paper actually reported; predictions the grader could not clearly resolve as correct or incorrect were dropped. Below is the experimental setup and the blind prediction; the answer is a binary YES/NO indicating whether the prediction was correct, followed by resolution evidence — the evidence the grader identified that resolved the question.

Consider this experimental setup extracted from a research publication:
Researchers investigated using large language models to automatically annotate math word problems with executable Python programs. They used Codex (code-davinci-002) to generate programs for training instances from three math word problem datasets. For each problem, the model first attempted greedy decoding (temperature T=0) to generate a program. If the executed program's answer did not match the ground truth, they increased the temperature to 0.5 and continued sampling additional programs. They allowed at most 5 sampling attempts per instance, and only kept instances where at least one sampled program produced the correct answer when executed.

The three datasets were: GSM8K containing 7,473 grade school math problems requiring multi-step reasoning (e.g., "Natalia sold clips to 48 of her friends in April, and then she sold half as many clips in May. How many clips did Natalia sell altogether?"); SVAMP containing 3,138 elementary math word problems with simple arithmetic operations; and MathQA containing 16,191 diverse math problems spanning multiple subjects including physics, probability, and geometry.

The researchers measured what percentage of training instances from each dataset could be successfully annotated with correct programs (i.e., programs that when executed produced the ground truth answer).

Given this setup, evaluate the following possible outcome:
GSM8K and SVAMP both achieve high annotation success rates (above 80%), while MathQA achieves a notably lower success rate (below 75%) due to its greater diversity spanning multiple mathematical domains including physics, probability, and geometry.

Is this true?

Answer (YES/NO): YES